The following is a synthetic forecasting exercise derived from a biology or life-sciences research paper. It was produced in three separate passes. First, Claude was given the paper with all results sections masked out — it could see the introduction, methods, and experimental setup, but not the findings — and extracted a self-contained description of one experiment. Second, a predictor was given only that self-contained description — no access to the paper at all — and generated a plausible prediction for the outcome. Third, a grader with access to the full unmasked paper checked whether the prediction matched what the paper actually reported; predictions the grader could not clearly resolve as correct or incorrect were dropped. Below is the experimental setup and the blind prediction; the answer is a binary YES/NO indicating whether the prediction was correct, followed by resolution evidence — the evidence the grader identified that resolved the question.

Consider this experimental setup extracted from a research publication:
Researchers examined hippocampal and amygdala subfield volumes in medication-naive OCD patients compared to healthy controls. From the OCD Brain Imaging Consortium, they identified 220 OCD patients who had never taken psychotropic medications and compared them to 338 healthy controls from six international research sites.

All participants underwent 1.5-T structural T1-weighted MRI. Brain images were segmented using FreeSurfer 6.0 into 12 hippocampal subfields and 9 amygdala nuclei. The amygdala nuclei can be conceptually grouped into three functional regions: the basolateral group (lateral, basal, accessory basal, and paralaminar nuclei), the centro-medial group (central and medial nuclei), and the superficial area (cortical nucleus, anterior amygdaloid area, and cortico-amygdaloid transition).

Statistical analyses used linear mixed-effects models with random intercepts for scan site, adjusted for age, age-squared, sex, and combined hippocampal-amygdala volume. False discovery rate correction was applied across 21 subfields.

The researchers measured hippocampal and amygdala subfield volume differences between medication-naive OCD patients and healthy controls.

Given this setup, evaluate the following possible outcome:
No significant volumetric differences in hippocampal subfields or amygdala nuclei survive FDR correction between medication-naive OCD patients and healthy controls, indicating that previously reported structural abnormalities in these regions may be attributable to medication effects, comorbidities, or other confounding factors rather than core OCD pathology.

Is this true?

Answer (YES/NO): NO